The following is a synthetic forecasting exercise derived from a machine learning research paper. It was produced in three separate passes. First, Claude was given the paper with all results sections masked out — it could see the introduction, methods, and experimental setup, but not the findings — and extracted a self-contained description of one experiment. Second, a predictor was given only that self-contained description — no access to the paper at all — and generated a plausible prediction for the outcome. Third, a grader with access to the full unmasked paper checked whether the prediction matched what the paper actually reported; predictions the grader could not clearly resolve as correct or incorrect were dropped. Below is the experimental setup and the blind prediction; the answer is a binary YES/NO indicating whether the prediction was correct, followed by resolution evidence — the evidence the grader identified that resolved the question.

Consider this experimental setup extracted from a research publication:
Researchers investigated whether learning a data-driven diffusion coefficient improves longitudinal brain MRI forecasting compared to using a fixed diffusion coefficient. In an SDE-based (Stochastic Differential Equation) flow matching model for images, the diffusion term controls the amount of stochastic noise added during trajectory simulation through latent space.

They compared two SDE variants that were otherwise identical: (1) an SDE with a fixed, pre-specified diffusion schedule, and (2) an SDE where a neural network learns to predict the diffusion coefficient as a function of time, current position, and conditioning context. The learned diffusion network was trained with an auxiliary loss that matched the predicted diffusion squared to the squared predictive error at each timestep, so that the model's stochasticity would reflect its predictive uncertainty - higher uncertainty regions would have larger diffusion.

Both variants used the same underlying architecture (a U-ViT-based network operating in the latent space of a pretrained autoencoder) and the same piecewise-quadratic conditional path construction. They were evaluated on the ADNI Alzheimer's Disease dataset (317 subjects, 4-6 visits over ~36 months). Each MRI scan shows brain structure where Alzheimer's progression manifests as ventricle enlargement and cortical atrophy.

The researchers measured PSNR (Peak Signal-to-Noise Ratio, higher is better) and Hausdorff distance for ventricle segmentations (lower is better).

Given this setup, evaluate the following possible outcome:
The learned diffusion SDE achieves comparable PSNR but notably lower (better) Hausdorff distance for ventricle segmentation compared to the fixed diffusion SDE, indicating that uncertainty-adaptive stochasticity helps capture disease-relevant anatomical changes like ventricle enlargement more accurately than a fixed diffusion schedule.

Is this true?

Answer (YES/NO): NO